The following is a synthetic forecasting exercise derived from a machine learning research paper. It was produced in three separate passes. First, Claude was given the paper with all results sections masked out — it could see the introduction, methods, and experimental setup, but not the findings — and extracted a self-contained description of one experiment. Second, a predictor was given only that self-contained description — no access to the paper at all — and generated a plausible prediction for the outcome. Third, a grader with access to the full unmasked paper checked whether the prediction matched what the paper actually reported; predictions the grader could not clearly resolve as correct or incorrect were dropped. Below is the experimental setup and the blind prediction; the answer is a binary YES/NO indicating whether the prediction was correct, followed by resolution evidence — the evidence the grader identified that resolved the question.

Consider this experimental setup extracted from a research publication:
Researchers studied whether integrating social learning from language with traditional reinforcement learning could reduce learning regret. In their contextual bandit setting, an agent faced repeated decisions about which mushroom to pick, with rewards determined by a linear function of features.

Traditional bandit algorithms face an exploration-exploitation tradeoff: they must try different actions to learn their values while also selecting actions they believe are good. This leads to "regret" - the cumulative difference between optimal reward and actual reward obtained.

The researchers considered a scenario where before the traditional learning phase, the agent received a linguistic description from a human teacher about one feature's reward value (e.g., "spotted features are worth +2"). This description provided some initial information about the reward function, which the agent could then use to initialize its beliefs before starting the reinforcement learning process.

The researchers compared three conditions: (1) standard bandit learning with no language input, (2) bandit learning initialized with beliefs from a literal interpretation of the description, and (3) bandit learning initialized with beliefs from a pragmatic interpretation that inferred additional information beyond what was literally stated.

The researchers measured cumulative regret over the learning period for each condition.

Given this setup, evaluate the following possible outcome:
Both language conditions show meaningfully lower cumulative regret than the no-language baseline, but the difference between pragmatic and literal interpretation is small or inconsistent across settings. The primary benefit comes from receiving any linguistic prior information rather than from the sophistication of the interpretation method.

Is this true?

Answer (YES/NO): NO